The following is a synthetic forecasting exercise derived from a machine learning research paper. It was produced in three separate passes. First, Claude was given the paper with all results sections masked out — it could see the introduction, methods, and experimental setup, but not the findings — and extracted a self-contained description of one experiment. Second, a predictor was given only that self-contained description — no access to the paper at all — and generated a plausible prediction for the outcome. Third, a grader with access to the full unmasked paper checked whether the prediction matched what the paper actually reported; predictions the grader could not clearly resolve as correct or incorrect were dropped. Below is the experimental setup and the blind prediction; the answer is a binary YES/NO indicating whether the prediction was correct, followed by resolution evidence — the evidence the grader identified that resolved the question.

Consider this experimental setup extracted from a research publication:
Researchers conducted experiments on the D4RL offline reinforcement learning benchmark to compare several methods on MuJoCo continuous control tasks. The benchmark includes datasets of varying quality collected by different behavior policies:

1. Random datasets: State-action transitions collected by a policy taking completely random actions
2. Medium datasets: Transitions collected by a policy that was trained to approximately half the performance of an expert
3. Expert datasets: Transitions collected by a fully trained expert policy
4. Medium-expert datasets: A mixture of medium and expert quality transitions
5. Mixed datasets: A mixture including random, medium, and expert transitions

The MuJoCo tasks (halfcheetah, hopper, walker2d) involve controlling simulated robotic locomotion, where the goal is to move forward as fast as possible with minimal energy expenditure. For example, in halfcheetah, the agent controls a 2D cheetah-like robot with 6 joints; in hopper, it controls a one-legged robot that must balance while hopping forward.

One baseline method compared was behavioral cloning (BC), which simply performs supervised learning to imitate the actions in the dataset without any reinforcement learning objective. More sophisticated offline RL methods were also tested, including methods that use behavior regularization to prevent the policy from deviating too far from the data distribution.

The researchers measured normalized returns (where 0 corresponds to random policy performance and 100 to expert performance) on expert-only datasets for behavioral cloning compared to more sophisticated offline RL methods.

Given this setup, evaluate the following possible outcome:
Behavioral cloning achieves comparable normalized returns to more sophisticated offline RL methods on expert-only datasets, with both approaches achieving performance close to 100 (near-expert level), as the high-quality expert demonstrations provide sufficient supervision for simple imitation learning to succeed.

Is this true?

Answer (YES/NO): NO